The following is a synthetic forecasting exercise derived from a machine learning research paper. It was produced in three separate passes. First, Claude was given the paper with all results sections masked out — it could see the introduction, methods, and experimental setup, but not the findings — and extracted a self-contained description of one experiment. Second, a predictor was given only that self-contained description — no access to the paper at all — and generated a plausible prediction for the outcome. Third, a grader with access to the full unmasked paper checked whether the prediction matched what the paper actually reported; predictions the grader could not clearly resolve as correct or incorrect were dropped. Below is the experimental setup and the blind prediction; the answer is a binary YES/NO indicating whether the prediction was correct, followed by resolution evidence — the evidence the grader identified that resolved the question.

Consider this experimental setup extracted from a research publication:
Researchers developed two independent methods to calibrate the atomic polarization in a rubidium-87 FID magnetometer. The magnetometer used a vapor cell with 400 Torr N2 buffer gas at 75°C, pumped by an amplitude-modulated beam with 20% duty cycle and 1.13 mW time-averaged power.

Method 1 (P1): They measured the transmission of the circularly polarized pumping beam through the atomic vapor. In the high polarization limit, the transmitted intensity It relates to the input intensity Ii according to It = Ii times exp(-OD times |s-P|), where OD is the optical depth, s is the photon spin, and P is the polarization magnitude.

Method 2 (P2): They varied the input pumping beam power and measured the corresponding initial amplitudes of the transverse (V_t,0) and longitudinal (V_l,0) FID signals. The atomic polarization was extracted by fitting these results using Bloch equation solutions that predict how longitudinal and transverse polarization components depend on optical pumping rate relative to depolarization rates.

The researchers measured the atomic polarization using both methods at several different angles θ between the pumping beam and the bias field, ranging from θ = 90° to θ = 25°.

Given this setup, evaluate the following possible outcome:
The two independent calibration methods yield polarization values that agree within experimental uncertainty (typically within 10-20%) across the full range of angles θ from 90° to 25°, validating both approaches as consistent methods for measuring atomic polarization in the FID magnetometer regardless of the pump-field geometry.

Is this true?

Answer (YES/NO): YES